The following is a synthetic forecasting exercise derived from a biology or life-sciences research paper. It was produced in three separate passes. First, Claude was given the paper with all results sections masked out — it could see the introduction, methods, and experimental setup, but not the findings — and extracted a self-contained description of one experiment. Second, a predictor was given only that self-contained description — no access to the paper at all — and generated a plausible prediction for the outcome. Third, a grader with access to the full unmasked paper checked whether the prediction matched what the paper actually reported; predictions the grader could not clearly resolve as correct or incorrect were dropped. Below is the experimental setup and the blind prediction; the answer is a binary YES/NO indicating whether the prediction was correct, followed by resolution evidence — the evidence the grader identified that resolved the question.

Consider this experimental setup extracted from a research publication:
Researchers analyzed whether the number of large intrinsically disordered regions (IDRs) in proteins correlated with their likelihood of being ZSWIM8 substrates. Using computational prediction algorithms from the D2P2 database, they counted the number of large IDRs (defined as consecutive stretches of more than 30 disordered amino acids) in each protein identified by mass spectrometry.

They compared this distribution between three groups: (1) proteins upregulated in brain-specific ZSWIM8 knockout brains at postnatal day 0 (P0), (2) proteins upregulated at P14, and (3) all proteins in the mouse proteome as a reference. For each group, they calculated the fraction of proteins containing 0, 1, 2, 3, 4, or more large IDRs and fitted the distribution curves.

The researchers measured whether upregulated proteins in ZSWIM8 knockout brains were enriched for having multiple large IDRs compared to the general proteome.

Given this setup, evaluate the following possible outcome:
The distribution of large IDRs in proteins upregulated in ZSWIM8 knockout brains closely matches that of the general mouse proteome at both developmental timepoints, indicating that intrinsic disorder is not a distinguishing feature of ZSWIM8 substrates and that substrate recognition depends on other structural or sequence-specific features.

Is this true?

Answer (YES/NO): NO